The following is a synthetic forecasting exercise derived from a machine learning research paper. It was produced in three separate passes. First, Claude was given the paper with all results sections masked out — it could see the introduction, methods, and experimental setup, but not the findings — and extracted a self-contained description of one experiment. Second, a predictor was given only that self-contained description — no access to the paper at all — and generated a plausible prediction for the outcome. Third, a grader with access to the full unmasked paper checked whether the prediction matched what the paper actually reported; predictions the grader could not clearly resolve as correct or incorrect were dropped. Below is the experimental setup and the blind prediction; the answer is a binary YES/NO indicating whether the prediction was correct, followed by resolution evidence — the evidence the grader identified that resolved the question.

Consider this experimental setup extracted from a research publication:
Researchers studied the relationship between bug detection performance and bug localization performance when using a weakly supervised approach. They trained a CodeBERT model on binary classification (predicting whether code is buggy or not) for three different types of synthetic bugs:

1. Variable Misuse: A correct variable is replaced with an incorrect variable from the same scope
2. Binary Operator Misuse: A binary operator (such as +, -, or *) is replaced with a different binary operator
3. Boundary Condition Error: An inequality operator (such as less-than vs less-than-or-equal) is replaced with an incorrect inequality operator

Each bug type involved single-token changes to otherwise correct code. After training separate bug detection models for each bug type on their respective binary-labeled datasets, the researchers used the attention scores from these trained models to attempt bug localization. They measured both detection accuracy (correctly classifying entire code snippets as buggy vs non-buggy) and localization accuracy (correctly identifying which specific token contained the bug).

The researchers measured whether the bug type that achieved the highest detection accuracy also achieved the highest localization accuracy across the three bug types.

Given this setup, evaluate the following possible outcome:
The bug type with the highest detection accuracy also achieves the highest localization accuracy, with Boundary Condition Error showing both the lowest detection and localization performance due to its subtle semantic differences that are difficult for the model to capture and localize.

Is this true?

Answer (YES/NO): NO